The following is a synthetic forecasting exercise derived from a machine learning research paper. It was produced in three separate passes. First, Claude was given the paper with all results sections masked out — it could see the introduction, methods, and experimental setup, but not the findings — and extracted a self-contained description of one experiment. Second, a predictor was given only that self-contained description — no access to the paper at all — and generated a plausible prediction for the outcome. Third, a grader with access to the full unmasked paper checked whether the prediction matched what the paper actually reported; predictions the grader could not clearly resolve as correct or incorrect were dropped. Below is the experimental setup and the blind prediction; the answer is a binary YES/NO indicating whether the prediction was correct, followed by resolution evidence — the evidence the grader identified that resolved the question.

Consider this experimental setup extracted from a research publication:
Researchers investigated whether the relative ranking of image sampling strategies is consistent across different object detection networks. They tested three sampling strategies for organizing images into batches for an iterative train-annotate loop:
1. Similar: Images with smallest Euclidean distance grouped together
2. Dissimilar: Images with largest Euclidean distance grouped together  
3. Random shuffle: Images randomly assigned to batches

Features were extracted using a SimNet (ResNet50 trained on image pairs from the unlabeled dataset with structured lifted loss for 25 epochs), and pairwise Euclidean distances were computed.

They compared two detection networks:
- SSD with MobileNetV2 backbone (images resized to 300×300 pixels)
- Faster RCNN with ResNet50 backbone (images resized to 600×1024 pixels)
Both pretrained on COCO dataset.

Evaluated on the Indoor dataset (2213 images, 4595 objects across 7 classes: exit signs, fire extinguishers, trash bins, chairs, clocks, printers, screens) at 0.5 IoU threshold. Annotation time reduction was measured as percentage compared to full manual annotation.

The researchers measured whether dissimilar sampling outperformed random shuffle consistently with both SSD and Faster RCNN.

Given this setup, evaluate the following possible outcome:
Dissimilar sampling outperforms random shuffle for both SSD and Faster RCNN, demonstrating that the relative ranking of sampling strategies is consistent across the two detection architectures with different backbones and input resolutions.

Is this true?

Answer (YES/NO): NO